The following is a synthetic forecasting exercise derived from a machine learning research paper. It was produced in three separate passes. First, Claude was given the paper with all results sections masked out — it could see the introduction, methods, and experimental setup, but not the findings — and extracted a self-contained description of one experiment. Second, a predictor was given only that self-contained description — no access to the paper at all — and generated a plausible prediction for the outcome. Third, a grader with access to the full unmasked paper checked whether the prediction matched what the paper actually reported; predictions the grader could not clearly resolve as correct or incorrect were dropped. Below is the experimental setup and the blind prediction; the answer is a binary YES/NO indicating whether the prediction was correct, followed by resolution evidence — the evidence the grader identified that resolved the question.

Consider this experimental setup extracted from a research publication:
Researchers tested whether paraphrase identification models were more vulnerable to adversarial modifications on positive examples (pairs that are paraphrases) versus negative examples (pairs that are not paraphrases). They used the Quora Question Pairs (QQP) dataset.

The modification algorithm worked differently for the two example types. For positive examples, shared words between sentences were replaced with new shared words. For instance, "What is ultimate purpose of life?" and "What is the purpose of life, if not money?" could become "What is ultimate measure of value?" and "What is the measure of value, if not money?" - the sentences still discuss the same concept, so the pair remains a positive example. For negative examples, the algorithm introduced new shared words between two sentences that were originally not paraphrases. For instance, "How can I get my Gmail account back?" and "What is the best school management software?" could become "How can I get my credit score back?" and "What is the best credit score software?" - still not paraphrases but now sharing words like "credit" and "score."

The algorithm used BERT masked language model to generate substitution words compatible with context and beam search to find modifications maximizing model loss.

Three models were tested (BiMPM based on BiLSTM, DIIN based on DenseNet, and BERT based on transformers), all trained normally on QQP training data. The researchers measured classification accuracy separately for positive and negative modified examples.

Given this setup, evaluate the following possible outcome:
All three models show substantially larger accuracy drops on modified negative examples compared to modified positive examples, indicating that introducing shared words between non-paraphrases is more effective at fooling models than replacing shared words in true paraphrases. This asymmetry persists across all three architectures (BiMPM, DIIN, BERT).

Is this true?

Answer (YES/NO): YES